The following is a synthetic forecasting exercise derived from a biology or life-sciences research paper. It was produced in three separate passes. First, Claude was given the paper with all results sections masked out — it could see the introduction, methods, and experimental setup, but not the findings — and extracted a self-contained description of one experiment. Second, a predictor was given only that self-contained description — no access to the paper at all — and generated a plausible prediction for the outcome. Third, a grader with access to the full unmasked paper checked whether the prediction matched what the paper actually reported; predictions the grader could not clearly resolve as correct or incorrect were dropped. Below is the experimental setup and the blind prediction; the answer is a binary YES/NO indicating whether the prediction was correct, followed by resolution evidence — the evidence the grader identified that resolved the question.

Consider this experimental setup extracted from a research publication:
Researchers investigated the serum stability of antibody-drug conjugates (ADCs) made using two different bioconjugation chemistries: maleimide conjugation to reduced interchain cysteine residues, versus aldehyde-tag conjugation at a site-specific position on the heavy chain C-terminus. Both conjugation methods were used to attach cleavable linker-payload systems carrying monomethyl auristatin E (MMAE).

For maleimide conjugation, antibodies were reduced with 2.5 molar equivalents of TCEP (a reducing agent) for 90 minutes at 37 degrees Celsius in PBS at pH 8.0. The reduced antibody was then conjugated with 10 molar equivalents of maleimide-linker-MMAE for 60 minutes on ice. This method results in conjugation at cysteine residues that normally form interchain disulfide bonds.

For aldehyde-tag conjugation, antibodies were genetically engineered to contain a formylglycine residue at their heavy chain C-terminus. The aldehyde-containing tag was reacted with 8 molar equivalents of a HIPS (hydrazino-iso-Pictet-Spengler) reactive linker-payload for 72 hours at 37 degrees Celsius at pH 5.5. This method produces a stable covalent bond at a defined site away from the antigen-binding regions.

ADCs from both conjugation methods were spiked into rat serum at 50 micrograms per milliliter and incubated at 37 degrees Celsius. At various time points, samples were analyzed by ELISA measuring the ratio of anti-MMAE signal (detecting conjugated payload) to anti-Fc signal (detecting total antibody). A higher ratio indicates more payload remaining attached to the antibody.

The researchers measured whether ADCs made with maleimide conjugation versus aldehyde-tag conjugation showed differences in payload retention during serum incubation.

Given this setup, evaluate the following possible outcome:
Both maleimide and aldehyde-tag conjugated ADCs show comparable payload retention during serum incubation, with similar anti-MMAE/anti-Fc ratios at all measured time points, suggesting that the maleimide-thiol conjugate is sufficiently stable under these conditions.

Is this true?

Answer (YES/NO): YES